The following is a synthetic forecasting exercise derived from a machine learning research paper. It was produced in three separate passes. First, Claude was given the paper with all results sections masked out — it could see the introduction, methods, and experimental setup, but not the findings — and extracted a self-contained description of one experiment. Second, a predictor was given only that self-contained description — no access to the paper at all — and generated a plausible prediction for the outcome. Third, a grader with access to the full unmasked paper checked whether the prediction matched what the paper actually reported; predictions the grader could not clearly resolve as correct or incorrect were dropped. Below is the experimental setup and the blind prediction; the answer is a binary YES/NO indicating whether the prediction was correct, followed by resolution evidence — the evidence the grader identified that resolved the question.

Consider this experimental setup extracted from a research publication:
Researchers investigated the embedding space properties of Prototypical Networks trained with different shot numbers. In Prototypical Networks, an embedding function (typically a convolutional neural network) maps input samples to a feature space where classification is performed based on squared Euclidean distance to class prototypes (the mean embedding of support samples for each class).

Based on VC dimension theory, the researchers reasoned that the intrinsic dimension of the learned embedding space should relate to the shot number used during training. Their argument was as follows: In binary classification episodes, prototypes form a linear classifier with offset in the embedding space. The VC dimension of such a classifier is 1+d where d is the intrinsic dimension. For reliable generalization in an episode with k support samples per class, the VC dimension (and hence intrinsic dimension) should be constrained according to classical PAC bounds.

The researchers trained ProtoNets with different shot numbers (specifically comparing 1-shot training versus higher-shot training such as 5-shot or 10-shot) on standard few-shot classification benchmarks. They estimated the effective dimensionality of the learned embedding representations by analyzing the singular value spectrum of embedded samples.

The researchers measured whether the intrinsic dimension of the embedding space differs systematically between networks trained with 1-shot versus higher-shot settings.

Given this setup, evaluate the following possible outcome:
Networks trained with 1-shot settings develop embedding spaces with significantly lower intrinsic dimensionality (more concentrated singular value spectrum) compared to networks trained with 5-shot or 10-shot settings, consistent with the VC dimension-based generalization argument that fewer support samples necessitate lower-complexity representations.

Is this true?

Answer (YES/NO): YES